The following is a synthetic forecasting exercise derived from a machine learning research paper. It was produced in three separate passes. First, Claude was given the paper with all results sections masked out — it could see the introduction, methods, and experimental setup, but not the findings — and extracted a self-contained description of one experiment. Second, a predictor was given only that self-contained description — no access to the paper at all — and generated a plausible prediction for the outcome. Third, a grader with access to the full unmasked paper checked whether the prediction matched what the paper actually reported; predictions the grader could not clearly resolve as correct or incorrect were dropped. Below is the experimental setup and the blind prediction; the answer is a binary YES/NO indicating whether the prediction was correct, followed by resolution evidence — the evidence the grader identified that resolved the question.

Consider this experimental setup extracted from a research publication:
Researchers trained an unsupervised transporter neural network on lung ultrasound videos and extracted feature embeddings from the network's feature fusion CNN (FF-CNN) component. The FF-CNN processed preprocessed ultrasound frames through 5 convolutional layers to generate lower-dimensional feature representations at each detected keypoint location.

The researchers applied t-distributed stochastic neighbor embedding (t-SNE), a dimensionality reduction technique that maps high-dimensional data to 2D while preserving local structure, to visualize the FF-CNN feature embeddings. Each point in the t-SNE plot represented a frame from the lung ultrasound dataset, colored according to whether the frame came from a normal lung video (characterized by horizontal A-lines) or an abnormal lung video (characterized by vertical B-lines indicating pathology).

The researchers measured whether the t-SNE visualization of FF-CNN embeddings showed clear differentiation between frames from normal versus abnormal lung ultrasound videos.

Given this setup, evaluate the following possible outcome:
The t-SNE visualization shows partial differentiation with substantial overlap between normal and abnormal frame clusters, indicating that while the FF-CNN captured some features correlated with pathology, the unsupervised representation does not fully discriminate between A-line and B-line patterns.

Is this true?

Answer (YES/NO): NO